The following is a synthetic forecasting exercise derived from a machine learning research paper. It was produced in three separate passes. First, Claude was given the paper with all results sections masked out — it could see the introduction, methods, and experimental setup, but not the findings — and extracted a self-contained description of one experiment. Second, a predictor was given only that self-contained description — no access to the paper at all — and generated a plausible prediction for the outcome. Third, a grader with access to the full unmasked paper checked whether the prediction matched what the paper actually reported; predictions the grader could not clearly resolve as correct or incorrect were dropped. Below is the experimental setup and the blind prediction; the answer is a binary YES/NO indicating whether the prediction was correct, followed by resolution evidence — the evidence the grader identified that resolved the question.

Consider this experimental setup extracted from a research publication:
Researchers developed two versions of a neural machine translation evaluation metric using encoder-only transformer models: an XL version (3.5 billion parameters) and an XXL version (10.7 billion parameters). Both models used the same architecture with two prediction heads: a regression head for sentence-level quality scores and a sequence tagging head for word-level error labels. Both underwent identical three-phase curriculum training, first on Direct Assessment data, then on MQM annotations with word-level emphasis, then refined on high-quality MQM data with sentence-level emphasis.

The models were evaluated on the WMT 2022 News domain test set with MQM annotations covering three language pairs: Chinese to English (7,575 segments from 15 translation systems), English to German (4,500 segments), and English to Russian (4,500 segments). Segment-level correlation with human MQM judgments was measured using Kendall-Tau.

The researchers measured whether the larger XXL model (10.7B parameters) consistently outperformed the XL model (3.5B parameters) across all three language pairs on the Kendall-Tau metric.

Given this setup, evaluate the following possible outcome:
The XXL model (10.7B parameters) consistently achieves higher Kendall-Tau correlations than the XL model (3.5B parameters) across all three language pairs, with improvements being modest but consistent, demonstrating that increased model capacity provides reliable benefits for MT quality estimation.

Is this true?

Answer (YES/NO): NO